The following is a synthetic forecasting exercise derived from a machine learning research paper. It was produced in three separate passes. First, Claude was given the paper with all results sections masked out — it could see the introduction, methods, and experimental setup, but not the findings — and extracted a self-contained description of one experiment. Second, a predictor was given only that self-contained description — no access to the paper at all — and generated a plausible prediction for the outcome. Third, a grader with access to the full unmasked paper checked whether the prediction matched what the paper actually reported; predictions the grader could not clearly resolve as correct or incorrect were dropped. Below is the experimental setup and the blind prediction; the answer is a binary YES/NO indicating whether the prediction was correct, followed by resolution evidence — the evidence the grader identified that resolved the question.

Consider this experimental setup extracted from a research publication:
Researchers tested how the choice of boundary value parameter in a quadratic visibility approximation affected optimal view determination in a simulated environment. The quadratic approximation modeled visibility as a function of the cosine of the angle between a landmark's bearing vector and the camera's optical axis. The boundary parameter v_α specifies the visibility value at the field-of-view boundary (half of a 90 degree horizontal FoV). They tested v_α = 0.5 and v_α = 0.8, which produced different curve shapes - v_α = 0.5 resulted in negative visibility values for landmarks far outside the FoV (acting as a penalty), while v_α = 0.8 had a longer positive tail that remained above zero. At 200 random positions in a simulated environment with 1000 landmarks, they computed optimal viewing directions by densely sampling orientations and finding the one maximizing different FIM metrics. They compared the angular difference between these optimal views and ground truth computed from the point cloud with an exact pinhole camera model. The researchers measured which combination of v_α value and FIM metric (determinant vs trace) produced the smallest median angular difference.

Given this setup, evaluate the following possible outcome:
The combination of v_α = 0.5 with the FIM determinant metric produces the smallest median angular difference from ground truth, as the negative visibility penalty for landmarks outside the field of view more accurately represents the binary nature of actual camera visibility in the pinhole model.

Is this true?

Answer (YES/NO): NO